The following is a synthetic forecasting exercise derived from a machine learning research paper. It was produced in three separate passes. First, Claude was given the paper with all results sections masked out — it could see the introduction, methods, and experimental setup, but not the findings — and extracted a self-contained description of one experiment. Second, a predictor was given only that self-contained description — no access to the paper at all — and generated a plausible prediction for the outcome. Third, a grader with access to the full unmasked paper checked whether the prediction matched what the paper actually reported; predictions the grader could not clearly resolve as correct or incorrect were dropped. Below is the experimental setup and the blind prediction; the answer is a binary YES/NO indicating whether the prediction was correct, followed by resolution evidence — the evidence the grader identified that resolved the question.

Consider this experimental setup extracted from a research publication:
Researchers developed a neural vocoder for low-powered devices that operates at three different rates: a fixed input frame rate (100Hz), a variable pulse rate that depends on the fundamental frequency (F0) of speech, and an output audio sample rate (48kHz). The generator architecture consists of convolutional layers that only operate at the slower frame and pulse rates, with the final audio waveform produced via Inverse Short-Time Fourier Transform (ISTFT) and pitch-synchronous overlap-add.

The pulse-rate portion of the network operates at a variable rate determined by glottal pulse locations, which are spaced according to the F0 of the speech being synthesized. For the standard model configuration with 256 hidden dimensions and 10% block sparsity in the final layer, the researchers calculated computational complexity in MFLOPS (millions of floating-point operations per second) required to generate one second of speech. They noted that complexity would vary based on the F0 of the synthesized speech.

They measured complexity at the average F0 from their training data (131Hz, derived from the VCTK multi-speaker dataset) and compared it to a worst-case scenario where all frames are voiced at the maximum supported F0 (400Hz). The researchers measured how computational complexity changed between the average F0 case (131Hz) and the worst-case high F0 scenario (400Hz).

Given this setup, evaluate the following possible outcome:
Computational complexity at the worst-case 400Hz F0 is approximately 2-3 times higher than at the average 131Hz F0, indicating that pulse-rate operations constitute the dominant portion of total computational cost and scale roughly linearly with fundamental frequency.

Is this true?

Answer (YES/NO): NO